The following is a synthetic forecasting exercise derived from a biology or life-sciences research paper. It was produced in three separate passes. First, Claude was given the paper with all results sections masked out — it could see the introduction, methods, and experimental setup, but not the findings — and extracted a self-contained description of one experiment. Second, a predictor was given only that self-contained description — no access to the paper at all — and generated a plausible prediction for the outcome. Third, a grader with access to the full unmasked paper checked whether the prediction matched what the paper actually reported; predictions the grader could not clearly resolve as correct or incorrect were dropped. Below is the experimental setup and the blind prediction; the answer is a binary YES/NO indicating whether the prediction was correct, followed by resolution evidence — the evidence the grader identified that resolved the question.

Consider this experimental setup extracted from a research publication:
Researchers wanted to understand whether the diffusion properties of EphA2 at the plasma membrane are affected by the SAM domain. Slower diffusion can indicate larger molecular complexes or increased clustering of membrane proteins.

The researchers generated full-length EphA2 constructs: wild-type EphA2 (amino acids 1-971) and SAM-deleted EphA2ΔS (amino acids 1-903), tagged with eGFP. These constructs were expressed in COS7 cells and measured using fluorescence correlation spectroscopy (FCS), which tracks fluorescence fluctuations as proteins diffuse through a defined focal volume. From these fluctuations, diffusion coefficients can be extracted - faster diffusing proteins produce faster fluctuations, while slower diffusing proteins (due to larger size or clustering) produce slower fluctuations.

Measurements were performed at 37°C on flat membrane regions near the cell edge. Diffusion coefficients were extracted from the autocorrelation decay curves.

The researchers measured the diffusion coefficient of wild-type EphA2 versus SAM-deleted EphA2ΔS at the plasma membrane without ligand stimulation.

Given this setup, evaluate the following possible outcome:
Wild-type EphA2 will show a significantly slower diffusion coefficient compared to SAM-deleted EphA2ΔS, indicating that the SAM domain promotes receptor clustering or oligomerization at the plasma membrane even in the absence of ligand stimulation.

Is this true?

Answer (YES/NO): NO